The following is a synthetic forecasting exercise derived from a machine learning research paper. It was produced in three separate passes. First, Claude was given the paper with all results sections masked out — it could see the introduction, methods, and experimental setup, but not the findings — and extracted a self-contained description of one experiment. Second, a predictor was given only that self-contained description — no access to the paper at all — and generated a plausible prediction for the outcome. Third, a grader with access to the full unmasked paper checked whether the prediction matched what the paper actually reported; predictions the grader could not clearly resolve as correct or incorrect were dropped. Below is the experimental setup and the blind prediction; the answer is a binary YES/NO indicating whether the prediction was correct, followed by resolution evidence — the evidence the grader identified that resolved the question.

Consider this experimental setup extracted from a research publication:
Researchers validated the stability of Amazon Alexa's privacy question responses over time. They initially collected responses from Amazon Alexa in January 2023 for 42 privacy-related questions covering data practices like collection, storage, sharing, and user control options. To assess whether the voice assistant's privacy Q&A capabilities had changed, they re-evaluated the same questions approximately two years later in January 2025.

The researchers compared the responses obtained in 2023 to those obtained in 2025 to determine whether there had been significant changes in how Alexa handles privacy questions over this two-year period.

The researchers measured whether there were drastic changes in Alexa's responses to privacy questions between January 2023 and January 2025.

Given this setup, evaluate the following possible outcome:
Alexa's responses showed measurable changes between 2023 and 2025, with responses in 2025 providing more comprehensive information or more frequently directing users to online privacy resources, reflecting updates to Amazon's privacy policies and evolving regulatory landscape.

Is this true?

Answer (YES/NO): NO